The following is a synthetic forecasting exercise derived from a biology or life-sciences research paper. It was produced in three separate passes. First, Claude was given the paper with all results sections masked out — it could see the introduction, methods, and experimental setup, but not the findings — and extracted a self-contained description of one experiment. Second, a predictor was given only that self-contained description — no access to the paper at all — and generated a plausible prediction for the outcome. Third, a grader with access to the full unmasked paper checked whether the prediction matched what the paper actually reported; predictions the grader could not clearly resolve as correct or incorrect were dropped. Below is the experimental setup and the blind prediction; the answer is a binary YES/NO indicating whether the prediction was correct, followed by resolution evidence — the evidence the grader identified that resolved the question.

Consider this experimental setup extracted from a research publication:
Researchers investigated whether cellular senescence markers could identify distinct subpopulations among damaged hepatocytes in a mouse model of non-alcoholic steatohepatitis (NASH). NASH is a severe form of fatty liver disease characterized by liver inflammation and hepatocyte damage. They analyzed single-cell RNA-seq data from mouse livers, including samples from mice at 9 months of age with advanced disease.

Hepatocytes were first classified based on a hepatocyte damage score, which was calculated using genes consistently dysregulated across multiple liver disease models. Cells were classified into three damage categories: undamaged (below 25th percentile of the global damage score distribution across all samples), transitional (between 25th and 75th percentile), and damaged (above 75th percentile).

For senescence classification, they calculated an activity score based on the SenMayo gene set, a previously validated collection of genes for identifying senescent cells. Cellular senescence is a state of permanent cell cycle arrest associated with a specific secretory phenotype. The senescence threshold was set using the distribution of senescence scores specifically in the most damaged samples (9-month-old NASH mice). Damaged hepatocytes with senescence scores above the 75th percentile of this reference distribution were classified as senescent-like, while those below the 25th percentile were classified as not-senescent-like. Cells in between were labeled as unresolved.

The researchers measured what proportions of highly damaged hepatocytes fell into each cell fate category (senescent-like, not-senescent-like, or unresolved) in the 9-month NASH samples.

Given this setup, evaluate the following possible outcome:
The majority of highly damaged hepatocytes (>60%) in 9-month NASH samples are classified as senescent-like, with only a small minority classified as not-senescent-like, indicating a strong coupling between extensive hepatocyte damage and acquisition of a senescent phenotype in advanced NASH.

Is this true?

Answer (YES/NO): NO